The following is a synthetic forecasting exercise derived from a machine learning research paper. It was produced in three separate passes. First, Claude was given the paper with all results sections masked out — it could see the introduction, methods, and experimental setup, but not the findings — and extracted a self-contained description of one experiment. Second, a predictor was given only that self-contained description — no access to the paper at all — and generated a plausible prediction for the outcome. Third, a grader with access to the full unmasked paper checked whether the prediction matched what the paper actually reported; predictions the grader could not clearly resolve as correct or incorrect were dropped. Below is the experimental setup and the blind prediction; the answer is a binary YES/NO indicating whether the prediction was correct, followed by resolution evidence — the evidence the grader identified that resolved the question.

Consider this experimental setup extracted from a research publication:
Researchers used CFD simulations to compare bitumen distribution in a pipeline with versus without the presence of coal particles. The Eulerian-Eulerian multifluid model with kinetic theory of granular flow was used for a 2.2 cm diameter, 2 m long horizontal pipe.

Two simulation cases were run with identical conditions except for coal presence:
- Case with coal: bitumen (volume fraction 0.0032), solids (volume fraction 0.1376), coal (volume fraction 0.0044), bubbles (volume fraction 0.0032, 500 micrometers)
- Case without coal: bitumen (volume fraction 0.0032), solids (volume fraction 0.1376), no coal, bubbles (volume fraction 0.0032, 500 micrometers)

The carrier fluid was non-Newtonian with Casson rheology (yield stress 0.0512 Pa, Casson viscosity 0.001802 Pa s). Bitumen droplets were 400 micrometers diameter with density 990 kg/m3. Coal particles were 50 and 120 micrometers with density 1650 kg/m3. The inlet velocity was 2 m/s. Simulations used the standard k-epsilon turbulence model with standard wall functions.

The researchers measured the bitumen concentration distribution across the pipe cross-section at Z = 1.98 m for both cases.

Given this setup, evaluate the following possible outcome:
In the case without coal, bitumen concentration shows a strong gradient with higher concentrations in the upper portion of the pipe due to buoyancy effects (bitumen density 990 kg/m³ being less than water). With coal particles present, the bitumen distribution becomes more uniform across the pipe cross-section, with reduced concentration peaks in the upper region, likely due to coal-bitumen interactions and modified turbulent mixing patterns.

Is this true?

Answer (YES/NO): NO